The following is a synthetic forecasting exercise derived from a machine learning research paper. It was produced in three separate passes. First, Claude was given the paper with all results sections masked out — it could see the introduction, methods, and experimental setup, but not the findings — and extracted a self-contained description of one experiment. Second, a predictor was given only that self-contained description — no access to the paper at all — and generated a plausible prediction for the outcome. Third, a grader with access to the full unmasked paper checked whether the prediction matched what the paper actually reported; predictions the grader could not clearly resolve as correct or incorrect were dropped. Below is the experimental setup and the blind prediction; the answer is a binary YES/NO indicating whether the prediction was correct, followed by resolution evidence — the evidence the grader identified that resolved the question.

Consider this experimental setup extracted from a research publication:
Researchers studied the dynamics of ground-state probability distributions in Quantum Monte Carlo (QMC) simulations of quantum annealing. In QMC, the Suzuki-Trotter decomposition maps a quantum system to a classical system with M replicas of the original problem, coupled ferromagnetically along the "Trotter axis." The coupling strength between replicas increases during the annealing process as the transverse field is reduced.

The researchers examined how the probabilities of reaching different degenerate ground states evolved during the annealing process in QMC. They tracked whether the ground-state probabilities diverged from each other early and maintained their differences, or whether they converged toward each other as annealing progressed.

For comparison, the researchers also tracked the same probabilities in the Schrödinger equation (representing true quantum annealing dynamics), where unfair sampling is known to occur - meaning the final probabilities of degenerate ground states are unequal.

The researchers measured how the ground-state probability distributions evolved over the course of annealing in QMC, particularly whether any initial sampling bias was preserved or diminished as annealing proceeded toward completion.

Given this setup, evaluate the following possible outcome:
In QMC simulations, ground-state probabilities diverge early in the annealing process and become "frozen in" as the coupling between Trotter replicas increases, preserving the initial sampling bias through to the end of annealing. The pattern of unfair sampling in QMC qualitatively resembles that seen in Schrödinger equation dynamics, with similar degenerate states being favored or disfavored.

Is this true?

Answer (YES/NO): NO